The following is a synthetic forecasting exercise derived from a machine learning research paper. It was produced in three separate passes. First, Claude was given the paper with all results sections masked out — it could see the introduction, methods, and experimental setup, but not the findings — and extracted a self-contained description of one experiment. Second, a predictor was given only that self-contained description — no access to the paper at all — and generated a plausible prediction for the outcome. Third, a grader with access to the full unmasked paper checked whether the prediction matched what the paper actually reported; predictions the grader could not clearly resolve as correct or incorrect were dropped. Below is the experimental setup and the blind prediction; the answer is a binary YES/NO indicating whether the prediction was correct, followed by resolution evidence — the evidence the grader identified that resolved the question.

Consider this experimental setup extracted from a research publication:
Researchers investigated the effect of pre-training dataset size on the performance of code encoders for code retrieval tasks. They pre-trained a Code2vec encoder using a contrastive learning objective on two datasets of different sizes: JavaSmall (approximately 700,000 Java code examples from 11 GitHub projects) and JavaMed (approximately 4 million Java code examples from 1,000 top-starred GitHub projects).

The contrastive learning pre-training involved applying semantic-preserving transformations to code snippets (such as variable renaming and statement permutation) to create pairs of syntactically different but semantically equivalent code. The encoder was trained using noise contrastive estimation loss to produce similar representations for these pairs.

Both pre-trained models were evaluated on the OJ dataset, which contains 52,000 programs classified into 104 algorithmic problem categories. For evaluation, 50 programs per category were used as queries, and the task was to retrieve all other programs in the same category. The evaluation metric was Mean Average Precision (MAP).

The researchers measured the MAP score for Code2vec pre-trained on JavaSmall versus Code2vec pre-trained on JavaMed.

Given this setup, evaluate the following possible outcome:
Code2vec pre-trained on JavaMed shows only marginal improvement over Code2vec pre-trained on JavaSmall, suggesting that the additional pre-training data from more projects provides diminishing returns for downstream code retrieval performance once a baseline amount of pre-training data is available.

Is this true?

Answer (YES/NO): NO